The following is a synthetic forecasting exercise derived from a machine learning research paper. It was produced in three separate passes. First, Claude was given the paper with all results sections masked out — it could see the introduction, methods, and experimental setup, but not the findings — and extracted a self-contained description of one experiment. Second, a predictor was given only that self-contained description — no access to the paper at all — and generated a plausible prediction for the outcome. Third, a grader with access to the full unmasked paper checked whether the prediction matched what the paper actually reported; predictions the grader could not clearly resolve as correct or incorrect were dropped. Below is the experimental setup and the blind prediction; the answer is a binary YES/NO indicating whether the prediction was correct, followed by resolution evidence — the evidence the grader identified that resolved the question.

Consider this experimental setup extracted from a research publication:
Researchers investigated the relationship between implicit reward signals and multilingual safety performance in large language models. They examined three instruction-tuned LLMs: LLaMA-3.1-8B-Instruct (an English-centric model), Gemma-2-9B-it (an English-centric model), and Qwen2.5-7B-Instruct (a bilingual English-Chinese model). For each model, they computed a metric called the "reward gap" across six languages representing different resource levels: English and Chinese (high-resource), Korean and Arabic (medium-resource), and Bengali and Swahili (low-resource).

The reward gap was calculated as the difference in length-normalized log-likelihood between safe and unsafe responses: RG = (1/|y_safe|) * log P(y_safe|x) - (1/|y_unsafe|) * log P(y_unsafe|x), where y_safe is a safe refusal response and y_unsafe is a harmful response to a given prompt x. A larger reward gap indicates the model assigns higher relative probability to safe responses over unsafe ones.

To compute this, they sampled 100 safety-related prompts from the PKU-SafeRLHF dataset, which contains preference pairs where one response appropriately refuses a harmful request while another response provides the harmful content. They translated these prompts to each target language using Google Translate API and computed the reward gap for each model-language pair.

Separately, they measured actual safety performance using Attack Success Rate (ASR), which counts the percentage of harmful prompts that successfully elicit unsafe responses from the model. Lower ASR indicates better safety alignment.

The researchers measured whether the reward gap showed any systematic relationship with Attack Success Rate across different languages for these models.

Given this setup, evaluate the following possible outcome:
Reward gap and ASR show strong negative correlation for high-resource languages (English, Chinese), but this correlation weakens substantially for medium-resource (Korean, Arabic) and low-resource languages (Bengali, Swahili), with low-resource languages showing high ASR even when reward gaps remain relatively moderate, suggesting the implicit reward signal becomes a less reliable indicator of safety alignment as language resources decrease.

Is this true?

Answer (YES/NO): NO